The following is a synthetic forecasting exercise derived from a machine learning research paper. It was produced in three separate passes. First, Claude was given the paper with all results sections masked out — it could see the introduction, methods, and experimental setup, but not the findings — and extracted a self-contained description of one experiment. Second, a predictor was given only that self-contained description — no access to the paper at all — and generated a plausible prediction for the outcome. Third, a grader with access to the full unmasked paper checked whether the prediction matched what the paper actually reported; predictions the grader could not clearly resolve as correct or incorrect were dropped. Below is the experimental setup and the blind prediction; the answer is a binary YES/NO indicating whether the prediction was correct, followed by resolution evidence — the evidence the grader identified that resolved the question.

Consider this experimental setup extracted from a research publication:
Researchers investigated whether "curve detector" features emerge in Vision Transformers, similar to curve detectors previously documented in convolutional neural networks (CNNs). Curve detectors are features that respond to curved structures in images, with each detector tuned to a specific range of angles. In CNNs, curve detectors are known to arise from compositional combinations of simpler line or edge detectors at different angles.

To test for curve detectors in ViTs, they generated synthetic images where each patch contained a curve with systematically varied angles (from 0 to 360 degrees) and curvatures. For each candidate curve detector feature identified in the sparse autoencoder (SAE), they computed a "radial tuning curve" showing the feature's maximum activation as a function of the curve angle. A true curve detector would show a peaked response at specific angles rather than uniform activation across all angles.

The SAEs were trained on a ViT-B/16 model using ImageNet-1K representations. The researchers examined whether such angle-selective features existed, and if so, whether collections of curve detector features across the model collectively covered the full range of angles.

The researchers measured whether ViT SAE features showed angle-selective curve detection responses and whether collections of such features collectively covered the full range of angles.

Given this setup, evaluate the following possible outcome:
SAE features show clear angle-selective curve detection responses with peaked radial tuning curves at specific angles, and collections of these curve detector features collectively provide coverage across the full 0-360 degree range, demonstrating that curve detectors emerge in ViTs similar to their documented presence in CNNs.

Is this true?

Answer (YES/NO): YES